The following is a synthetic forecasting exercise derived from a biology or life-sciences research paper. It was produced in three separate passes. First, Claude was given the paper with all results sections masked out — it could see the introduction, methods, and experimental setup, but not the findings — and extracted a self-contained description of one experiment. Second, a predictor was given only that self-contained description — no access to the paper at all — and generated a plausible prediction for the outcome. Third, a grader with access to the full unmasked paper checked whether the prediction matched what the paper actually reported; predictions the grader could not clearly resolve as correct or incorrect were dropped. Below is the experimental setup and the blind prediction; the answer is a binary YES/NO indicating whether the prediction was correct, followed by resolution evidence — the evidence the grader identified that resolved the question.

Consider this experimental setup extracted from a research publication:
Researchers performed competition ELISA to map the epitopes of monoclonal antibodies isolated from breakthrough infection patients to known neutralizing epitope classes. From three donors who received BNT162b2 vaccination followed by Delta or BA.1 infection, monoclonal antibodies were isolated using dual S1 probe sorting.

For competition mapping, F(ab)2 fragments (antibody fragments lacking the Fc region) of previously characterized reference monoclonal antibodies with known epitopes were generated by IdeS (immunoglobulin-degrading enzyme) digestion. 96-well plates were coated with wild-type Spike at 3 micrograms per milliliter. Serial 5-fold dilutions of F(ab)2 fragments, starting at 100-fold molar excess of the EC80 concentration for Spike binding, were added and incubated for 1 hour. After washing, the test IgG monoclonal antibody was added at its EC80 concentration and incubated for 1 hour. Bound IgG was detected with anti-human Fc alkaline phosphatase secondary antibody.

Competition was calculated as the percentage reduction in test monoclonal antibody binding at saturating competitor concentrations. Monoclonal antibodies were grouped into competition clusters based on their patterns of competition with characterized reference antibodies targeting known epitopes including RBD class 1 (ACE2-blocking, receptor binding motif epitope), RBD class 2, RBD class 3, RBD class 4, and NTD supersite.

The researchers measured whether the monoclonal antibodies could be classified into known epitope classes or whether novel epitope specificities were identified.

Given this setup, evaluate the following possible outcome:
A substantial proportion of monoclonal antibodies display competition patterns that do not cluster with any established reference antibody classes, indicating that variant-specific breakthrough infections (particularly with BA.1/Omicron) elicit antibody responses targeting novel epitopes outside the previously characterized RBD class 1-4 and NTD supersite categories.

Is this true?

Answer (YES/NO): NO